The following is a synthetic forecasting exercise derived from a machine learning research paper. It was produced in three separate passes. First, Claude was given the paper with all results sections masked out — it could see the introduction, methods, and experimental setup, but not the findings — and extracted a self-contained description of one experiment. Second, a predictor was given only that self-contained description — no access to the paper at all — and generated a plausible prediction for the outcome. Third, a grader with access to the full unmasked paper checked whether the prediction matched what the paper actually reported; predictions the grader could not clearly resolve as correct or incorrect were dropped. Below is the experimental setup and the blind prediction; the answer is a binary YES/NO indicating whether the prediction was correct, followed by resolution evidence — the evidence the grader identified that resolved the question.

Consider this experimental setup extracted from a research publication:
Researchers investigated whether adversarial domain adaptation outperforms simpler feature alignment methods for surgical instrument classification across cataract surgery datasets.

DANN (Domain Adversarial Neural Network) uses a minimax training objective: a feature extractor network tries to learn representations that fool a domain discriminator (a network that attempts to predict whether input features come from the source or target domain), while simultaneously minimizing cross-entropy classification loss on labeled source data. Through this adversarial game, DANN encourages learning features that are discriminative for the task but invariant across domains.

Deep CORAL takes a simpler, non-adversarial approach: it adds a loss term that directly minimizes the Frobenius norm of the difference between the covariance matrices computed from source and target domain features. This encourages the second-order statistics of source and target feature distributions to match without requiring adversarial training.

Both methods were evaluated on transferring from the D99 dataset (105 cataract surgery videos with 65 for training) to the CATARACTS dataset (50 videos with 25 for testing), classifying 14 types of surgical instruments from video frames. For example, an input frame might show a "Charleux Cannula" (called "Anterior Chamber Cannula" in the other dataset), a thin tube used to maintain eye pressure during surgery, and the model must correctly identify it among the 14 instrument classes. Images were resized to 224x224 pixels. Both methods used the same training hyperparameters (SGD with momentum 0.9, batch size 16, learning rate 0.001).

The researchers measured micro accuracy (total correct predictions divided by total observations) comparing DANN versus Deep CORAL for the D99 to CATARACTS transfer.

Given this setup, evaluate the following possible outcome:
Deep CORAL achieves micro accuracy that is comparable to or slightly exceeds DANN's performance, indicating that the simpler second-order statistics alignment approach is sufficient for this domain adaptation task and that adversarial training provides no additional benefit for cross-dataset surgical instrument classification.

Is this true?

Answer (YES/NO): YES